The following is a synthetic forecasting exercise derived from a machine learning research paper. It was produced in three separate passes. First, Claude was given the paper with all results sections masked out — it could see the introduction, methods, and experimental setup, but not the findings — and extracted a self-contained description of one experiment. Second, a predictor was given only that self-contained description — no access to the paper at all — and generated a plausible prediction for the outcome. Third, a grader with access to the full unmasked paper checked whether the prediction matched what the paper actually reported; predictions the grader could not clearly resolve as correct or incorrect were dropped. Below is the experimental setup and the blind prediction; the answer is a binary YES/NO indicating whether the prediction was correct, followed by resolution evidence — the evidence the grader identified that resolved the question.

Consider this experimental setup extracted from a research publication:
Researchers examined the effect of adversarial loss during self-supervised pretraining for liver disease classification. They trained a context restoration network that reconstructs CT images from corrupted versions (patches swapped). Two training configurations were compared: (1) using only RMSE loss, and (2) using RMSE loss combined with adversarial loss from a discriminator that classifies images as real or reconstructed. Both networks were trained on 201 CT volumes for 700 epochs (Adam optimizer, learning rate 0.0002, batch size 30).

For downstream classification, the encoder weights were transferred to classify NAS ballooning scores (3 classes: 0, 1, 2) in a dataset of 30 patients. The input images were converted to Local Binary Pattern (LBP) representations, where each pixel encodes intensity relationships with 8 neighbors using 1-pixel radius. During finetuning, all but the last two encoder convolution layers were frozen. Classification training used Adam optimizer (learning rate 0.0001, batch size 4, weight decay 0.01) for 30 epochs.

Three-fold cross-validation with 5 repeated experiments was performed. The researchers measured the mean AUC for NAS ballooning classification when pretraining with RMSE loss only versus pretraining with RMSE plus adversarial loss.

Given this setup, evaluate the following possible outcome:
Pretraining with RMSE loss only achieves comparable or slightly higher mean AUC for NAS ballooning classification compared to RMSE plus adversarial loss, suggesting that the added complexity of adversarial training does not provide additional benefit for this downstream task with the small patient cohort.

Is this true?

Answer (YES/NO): NO